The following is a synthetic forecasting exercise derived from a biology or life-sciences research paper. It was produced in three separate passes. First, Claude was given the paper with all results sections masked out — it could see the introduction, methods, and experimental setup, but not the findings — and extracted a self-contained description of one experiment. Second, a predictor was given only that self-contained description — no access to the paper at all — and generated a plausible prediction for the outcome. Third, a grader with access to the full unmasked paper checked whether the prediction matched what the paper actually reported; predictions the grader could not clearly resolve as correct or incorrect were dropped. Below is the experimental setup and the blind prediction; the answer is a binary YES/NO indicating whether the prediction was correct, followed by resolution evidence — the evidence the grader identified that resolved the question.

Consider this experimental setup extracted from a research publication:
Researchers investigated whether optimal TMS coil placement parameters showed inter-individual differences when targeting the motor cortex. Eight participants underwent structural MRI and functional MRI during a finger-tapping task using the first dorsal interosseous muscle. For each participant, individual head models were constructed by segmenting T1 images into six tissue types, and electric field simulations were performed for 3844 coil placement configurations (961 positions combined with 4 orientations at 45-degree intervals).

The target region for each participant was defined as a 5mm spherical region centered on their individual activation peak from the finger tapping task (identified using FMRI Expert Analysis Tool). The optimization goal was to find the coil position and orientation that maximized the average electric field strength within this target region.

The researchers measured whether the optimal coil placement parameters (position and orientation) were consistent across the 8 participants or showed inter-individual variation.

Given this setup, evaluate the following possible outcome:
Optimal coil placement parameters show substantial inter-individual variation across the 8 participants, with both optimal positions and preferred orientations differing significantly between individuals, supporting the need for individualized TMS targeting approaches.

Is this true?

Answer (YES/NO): NO